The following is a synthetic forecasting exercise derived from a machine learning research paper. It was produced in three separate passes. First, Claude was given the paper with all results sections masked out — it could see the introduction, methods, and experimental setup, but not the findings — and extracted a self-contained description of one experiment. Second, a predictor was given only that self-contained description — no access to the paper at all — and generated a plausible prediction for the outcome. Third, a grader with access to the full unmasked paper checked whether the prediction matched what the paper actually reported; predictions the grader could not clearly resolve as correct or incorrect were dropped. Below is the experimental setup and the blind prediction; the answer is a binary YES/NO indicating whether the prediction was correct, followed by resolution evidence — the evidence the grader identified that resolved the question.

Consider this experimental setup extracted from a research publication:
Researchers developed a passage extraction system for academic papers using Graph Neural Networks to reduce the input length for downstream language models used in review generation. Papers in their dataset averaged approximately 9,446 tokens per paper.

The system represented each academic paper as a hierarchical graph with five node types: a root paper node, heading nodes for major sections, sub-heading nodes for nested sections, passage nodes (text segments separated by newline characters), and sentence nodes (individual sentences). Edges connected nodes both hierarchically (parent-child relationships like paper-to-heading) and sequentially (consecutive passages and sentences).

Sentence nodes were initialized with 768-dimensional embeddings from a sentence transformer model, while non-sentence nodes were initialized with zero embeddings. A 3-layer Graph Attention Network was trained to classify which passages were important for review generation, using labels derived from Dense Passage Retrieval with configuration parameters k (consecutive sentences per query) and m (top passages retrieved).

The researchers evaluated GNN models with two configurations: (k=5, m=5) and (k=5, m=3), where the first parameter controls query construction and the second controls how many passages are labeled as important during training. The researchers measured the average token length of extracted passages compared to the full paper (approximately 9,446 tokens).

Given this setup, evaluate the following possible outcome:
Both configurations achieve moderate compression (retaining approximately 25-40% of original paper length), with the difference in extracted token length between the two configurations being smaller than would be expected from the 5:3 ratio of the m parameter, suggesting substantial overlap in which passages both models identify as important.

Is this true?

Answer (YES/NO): NO